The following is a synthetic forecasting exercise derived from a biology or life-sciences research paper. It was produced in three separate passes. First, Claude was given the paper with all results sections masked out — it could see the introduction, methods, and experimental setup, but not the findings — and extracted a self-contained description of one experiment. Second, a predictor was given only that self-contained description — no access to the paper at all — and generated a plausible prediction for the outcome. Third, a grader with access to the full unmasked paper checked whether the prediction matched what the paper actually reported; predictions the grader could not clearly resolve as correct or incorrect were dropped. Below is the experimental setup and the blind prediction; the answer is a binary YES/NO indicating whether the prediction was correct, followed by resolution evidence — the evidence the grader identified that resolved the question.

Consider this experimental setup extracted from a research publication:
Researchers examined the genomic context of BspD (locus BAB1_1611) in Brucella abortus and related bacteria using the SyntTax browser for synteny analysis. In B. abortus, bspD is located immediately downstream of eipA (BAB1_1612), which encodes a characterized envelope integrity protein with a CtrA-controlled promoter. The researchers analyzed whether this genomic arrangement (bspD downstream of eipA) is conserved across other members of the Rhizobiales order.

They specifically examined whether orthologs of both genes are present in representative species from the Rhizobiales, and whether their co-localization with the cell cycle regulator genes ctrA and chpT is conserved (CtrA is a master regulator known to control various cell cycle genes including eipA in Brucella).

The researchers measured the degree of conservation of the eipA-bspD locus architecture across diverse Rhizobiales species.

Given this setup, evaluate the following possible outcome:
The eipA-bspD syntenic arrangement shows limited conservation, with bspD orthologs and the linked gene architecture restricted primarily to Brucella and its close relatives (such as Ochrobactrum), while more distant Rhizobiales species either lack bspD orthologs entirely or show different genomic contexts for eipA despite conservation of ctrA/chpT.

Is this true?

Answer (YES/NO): NO